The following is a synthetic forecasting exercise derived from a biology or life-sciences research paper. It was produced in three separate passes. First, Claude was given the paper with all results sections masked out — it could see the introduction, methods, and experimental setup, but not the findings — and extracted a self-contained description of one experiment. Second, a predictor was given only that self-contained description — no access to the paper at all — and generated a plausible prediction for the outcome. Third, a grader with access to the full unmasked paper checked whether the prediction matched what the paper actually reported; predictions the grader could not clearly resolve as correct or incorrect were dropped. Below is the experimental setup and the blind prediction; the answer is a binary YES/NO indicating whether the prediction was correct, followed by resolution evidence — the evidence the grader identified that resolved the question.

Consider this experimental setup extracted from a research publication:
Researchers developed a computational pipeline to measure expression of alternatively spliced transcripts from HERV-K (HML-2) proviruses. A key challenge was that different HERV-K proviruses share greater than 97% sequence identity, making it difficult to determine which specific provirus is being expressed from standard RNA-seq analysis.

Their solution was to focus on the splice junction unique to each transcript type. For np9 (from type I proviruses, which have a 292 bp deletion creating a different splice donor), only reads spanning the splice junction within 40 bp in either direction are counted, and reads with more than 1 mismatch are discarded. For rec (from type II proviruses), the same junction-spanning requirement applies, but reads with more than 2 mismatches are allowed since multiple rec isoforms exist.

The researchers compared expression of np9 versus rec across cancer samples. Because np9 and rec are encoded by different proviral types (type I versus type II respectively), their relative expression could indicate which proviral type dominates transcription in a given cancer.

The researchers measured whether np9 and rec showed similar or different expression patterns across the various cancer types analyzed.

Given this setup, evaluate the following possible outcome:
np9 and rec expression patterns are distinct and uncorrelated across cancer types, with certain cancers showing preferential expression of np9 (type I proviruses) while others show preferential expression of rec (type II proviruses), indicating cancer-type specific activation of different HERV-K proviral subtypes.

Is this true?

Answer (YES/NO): NO